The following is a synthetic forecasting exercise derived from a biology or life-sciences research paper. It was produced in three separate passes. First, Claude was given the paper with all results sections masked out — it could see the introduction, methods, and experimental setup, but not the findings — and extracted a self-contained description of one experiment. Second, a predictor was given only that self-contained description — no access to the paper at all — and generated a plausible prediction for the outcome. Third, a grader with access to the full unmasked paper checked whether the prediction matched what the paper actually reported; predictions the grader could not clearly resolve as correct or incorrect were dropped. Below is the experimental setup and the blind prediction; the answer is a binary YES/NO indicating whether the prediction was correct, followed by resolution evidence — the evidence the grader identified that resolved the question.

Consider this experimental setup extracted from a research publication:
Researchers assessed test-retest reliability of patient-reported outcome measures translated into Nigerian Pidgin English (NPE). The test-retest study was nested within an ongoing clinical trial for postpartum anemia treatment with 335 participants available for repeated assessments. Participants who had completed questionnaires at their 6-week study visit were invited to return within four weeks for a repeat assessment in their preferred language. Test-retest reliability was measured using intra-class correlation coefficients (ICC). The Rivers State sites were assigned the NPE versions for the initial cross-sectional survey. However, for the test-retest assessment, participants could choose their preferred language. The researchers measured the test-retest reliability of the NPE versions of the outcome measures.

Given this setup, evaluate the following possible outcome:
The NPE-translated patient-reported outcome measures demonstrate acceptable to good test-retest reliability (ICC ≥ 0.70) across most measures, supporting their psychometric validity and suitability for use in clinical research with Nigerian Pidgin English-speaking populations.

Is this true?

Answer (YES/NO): NO